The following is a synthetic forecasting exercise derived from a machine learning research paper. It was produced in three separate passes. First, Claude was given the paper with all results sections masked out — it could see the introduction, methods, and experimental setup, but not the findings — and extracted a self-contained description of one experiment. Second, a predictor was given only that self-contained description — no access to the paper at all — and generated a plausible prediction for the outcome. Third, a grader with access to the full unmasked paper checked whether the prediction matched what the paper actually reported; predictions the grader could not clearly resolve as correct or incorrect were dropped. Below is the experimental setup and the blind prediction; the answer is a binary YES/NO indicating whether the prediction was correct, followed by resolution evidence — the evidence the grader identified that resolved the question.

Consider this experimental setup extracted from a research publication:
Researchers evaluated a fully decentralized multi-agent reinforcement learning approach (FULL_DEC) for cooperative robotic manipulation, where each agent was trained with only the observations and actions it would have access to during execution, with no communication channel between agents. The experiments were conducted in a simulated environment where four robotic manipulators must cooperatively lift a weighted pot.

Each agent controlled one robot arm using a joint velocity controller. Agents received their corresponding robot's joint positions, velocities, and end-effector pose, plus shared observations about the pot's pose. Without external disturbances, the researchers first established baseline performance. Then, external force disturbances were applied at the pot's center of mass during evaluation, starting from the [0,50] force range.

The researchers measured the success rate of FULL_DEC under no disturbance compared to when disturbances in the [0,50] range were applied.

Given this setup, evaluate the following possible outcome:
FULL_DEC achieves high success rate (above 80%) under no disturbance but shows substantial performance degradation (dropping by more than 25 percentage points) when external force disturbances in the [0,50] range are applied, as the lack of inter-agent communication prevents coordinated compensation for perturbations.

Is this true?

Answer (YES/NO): NO